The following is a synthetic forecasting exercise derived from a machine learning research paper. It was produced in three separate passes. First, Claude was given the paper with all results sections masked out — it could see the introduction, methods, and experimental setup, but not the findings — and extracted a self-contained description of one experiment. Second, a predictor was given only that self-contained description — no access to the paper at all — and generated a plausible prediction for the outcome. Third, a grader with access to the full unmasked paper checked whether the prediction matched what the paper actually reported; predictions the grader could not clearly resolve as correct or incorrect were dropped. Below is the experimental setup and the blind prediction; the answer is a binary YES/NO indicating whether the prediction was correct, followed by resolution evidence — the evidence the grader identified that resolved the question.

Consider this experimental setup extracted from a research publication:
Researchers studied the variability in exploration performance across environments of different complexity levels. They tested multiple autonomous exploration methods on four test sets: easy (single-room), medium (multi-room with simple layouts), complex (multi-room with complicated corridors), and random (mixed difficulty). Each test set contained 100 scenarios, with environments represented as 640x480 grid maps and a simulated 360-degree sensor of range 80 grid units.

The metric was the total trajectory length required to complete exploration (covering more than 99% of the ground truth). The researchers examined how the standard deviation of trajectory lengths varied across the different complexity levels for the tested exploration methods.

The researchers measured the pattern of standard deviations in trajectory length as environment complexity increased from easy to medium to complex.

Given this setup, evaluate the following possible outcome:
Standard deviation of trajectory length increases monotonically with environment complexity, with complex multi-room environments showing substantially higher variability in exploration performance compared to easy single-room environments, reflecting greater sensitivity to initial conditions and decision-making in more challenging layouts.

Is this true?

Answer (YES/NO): YES